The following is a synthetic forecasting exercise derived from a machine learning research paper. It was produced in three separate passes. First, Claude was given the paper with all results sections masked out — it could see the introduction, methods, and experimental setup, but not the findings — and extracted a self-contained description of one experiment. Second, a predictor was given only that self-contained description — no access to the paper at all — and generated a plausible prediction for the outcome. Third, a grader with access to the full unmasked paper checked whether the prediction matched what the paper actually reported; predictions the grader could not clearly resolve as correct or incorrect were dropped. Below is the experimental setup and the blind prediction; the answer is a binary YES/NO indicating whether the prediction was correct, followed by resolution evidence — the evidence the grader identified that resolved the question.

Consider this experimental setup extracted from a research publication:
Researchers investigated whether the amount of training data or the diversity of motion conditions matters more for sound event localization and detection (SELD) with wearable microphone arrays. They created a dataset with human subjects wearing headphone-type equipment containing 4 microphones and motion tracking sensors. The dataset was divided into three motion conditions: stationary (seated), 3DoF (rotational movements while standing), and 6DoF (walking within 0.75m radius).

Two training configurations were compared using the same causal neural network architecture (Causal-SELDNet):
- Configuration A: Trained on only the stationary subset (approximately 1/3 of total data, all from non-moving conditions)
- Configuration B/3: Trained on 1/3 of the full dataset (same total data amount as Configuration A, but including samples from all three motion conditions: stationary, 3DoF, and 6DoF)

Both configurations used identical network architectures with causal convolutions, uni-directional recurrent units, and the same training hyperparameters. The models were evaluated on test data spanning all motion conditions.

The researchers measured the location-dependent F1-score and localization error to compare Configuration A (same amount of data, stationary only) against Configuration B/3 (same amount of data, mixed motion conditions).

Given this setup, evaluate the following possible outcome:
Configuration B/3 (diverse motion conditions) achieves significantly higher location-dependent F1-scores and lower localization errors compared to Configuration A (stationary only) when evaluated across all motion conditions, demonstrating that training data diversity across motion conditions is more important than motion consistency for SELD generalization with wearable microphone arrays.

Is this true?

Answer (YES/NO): YES